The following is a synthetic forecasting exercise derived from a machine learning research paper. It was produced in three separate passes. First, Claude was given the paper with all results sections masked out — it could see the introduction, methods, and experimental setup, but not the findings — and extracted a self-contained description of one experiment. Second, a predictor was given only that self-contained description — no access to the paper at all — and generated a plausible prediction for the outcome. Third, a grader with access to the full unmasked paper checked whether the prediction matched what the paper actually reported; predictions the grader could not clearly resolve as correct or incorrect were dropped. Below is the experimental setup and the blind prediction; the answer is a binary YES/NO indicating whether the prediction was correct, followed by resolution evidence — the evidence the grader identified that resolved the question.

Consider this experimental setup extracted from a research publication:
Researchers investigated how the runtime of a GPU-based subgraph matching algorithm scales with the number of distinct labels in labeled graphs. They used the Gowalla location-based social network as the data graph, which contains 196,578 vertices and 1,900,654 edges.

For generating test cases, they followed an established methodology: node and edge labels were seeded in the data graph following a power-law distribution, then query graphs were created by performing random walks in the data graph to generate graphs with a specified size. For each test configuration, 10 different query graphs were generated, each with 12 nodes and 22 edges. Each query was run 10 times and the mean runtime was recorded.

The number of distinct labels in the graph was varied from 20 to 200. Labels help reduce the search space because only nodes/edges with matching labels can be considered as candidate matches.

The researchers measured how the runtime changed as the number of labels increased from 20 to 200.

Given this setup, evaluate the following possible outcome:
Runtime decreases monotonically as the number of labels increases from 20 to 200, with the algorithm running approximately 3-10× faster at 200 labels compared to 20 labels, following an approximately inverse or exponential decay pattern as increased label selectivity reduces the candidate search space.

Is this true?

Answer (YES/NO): NO